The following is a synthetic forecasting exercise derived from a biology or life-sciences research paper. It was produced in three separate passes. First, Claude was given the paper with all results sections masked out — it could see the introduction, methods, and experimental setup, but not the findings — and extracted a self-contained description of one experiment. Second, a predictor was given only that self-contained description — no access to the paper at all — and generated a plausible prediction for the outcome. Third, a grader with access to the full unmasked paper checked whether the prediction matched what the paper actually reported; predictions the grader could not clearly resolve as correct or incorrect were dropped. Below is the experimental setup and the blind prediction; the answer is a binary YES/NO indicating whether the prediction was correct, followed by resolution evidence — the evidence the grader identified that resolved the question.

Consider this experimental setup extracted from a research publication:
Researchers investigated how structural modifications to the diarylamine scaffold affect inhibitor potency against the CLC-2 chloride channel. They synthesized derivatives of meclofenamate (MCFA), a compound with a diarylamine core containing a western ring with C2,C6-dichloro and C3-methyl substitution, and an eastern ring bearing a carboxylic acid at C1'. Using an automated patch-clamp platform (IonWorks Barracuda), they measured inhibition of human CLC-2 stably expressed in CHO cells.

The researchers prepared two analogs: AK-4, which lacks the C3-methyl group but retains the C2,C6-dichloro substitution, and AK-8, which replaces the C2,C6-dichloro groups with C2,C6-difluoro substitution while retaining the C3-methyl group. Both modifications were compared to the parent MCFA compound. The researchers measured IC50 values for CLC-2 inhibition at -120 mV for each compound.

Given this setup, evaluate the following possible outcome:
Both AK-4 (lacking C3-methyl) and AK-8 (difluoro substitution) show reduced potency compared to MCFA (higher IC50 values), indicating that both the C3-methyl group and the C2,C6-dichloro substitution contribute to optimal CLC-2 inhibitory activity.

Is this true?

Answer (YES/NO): NO